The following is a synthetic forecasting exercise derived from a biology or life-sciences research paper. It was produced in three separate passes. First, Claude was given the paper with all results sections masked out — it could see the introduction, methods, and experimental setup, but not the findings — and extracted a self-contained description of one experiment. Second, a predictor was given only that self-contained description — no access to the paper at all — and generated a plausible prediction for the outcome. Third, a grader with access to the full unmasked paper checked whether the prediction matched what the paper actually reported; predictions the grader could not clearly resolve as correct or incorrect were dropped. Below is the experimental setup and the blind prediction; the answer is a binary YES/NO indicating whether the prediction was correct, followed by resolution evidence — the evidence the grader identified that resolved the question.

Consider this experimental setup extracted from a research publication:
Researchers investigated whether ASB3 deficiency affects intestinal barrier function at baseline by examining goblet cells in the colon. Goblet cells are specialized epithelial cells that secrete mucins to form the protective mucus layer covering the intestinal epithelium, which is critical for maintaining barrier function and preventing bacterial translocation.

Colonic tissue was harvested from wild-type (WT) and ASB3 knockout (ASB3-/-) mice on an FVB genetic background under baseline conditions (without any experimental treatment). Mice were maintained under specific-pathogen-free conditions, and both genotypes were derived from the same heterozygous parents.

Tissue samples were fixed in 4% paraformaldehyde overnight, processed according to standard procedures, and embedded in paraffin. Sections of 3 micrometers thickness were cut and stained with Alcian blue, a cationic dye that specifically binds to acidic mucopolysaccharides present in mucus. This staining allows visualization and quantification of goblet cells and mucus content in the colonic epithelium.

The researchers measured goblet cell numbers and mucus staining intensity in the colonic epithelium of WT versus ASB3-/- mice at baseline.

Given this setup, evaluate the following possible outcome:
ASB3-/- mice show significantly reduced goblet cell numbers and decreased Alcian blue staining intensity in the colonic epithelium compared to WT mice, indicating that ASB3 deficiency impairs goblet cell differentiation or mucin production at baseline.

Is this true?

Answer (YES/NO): NO